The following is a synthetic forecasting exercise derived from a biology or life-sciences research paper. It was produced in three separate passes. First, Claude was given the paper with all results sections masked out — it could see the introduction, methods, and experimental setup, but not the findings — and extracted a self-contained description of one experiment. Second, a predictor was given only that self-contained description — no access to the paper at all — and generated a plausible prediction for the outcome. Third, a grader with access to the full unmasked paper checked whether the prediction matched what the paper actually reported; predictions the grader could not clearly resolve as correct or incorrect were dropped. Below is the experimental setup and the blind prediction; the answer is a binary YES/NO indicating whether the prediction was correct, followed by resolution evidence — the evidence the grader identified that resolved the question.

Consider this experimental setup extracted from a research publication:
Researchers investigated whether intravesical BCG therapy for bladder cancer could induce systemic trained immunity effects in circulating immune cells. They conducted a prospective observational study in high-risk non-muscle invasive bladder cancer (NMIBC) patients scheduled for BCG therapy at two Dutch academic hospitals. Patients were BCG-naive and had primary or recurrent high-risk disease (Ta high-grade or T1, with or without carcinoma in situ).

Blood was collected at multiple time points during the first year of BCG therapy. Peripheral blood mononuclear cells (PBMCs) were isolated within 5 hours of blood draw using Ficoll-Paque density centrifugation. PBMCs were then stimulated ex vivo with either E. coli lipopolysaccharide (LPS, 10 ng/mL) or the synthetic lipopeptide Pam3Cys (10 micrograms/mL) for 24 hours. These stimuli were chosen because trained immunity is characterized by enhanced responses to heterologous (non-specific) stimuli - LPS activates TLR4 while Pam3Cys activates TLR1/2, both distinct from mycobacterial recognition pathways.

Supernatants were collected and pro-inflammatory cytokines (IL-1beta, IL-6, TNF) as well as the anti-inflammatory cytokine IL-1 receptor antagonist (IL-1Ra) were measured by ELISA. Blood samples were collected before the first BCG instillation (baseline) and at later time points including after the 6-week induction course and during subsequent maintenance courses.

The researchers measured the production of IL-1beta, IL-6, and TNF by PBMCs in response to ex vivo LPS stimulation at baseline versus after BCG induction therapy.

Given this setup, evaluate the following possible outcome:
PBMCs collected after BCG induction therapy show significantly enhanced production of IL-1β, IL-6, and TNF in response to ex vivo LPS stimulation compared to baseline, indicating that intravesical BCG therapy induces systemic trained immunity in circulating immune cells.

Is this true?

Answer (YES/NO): NO